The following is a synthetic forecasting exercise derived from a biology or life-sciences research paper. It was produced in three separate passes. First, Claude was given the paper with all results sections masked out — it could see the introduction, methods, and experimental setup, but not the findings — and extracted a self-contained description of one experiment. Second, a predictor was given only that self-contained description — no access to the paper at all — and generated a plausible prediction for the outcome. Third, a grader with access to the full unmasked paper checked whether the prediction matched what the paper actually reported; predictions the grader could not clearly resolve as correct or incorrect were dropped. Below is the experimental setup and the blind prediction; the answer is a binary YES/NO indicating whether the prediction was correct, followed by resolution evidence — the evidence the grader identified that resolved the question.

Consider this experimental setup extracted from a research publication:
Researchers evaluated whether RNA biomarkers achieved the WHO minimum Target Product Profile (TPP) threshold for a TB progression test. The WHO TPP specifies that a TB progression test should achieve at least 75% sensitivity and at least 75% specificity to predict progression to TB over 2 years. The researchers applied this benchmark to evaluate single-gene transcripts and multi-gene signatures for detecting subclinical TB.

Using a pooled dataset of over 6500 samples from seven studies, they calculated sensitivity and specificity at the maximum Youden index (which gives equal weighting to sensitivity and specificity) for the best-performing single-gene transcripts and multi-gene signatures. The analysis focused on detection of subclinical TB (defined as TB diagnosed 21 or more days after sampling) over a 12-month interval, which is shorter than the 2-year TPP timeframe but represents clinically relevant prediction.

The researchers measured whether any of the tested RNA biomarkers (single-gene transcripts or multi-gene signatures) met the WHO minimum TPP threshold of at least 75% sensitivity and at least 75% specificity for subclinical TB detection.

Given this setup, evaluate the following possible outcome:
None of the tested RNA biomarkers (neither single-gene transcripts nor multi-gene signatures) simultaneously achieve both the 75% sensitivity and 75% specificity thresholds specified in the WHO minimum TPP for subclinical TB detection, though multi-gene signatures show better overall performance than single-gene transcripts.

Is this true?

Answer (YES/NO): NO